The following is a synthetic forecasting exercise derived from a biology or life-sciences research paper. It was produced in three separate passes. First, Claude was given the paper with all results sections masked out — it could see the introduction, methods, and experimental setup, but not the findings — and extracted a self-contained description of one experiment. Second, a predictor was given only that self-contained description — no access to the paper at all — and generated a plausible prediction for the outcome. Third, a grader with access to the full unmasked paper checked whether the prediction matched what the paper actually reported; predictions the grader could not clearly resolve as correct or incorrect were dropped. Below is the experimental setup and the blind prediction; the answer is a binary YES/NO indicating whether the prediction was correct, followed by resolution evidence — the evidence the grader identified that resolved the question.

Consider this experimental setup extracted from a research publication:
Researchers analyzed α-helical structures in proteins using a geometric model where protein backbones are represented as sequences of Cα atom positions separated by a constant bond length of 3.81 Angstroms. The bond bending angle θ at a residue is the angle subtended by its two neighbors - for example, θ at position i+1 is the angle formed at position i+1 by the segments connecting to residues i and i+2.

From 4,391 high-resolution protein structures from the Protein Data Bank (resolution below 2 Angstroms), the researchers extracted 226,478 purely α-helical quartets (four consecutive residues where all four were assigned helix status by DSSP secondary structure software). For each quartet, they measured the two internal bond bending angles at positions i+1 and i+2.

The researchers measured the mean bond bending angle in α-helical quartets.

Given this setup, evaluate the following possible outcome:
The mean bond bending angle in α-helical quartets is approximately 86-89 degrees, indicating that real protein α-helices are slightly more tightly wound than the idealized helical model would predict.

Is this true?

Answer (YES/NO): NO